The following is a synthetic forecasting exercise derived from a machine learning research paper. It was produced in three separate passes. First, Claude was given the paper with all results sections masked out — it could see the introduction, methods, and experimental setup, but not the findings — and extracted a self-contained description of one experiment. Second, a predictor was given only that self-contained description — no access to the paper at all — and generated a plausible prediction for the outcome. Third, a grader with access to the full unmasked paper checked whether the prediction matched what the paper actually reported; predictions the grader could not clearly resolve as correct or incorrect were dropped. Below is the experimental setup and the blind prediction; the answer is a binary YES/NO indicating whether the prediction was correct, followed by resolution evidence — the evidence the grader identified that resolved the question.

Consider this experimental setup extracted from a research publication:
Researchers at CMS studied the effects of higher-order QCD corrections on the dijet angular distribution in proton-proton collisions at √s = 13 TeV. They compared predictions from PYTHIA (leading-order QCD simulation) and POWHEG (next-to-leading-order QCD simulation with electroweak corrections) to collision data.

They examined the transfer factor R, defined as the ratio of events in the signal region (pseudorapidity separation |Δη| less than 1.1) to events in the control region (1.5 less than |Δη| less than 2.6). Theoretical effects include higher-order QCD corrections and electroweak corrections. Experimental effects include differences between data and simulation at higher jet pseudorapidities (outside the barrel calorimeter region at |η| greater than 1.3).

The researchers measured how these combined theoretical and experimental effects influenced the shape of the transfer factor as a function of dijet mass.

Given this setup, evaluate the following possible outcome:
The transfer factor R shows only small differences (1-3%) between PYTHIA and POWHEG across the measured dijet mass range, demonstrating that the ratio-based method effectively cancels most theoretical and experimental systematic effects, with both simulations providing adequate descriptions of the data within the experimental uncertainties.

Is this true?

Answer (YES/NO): NO